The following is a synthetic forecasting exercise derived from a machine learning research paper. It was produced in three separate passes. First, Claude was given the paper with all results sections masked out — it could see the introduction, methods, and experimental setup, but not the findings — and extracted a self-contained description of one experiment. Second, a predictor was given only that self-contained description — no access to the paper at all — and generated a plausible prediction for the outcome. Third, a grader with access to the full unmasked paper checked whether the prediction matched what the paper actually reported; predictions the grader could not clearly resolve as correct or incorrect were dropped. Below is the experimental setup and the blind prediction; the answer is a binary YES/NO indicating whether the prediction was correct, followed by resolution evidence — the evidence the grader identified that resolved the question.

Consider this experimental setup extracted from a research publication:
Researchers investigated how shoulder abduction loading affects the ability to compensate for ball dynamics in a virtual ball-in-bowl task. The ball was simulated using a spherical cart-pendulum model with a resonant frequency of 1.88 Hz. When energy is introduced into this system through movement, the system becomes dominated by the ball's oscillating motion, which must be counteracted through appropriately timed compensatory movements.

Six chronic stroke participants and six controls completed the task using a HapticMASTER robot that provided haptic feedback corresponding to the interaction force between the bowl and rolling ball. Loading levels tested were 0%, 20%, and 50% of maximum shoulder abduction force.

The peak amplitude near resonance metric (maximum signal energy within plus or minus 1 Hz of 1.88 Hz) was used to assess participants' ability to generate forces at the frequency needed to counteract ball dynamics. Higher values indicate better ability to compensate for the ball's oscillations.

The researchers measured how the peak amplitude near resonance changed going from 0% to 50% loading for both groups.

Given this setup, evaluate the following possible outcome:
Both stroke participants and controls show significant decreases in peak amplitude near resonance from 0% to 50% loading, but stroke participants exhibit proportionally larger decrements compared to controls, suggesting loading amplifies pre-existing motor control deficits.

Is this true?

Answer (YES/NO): YES